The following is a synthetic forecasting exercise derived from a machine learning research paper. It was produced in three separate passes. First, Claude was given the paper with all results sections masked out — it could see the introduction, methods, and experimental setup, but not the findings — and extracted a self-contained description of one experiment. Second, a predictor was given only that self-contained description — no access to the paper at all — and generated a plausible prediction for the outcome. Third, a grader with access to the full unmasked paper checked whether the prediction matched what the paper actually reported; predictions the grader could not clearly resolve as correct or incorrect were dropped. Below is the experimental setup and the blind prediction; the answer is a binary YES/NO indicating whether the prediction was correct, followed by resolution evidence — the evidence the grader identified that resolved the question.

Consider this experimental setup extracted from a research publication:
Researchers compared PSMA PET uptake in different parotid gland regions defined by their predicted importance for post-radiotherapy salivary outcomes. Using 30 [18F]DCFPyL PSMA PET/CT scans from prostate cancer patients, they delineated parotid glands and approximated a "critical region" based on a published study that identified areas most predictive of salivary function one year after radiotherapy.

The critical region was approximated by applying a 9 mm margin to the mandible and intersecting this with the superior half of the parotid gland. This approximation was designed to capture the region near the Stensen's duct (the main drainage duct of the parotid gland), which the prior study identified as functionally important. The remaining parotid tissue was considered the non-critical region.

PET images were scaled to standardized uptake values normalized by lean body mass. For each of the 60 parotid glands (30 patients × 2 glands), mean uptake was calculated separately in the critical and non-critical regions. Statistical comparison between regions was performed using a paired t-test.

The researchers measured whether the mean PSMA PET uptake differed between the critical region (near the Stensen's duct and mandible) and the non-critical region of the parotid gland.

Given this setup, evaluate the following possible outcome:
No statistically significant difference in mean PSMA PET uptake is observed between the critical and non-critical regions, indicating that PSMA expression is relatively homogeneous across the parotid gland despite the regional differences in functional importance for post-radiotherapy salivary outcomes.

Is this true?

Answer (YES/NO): NO